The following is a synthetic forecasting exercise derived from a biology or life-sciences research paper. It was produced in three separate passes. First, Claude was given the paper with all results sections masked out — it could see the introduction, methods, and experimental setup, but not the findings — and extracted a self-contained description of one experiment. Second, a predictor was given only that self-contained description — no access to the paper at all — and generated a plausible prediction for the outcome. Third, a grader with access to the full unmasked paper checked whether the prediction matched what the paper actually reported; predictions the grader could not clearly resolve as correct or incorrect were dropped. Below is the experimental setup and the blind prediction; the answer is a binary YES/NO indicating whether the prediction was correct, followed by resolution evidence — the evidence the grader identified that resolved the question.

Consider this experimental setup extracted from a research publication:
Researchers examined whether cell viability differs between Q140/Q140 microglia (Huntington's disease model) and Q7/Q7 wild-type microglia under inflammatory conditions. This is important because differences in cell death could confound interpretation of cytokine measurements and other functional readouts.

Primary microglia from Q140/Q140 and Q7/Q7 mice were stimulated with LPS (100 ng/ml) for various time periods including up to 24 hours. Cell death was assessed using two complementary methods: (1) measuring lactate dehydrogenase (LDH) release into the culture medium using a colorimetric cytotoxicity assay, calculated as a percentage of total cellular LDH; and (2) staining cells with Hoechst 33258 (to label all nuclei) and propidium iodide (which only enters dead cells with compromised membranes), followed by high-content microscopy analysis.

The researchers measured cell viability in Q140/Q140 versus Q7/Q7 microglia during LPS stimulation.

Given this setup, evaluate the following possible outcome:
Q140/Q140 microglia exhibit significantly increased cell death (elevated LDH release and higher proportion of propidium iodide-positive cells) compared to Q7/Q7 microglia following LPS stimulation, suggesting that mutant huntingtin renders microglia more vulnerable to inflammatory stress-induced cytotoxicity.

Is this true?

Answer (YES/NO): NO